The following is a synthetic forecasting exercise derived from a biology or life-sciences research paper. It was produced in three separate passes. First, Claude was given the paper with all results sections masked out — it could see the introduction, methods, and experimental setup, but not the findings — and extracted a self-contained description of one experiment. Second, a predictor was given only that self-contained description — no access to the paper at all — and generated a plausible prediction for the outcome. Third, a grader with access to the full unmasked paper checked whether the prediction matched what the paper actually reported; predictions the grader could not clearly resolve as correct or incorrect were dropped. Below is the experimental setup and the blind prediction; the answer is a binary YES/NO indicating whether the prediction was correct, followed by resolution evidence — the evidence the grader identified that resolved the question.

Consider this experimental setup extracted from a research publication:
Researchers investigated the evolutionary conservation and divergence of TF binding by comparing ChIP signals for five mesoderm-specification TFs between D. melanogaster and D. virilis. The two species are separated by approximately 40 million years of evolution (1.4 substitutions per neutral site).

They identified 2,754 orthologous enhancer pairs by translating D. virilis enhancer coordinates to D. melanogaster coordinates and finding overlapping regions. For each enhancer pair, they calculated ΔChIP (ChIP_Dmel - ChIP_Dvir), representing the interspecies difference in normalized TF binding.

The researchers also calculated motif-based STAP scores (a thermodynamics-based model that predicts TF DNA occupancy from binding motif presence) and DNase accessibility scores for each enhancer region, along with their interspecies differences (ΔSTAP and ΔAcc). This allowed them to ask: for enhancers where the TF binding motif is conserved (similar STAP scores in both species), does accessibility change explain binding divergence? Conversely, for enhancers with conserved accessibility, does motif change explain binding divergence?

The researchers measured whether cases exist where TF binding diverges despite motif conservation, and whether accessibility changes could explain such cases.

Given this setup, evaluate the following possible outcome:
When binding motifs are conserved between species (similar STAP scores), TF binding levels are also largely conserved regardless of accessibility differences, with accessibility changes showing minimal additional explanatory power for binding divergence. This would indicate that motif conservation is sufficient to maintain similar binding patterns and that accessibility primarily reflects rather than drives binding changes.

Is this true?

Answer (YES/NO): NO